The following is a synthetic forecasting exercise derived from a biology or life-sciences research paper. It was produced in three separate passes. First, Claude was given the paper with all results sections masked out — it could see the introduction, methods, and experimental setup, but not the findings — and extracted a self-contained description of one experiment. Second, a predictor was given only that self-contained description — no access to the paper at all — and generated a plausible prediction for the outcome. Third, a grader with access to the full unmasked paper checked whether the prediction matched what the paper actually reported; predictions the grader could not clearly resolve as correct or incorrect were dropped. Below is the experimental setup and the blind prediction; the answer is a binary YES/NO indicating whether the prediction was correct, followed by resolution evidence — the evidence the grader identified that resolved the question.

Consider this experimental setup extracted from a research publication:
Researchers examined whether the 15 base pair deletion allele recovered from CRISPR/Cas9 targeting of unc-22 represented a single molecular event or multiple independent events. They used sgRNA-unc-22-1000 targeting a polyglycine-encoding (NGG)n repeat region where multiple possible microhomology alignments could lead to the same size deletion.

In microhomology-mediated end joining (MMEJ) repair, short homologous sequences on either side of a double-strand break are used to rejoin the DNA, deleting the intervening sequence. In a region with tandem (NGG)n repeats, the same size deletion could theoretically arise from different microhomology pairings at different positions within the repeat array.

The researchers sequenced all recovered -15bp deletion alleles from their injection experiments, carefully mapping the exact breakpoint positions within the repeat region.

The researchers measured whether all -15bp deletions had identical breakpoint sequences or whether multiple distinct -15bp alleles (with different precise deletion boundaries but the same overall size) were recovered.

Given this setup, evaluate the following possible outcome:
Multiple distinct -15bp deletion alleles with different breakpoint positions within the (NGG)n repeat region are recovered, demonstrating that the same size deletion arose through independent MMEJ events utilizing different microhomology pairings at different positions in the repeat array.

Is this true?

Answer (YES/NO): YES